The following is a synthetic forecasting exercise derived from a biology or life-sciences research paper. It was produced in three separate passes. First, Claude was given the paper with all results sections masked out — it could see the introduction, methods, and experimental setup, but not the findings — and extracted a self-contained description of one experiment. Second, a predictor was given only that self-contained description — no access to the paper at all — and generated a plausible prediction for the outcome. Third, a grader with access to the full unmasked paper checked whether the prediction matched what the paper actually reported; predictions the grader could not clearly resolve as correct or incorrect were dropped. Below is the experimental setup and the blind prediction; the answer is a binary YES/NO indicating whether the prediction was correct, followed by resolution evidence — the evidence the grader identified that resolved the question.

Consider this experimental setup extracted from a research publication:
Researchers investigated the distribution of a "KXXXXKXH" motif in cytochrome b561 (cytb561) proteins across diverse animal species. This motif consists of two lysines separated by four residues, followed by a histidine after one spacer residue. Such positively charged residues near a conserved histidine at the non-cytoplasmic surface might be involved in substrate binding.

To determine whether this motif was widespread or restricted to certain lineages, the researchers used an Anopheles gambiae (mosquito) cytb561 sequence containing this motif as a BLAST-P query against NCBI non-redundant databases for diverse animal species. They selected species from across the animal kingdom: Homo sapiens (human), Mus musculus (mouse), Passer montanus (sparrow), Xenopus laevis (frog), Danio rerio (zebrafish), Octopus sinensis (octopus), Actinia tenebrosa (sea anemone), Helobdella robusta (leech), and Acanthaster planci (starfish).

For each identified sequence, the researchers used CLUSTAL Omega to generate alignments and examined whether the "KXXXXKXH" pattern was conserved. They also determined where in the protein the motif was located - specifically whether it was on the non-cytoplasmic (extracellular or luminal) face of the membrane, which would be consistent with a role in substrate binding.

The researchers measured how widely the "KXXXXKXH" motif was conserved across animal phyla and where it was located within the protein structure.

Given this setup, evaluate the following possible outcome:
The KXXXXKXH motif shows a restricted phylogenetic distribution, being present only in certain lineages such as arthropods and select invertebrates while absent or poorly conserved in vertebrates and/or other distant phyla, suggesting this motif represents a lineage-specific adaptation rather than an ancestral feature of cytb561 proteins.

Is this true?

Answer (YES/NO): NO